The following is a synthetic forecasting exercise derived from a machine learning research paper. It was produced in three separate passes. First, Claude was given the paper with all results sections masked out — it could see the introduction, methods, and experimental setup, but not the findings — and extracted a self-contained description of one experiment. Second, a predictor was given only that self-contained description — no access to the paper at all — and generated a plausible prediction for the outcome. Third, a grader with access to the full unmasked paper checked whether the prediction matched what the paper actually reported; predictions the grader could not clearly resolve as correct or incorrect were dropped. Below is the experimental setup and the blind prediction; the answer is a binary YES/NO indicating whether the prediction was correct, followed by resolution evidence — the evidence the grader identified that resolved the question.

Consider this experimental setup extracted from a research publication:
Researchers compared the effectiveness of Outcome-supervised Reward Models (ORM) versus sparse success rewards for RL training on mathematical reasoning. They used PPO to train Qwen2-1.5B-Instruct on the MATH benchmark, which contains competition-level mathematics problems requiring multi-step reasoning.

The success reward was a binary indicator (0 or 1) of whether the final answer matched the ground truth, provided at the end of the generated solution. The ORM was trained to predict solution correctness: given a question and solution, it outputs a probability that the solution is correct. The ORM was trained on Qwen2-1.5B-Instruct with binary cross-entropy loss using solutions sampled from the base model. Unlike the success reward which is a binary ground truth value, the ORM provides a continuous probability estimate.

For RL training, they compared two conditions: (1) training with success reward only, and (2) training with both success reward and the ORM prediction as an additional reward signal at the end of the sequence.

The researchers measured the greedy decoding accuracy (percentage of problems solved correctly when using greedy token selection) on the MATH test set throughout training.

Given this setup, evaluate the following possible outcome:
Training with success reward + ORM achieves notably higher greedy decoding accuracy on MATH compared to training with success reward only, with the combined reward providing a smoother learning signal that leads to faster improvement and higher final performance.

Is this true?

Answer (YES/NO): NO